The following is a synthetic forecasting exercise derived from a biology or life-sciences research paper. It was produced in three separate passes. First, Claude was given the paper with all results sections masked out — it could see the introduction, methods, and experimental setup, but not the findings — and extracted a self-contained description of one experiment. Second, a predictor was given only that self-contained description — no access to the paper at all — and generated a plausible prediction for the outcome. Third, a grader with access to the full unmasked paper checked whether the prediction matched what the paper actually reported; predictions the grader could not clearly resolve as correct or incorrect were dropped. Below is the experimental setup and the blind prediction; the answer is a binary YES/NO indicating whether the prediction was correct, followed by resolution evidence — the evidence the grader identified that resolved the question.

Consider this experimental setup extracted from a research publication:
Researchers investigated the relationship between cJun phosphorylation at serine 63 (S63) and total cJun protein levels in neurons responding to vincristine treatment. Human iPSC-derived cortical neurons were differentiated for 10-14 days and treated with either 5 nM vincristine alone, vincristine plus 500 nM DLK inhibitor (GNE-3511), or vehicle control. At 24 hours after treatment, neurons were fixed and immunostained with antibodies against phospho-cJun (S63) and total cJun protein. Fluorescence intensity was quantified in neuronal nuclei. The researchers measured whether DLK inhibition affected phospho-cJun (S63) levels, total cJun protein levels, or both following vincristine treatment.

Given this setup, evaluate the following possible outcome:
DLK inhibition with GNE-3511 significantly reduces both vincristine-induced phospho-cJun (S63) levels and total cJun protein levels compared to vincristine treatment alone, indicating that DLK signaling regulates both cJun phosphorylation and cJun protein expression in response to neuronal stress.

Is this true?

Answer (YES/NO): YES